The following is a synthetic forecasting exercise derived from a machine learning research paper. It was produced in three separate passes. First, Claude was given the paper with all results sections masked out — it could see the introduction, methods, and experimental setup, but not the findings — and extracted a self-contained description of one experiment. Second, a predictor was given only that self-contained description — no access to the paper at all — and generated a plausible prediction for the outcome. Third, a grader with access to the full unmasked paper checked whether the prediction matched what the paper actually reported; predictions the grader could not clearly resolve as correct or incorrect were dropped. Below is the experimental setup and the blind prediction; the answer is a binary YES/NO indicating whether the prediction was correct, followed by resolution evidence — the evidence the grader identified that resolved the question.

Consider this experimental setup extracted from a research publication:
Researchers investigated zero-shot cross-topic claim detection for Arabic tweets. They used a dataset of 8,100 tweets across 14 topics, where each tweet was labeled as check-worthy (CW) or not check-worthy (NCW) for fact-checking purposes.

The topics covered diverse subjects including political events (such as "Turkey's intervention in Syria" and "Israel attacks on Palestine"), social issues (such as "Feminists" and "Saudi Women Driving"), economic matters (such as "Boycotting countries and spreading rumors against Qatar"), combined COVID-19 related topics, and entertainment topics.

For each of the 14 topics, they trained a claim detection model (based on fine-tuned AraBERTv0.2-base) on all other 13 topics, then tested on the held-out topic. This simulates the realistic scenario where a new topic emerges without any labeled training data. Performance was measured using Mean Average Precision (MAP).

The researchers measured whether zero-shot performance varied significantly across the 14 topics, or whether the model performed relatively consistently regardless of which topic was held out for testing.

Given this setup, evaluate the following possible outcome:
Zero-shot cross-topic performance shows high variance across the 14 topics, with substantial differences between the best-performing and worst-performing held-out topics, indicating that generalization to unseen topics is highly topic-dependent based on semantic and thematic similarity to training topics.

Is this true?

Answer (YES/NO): YES